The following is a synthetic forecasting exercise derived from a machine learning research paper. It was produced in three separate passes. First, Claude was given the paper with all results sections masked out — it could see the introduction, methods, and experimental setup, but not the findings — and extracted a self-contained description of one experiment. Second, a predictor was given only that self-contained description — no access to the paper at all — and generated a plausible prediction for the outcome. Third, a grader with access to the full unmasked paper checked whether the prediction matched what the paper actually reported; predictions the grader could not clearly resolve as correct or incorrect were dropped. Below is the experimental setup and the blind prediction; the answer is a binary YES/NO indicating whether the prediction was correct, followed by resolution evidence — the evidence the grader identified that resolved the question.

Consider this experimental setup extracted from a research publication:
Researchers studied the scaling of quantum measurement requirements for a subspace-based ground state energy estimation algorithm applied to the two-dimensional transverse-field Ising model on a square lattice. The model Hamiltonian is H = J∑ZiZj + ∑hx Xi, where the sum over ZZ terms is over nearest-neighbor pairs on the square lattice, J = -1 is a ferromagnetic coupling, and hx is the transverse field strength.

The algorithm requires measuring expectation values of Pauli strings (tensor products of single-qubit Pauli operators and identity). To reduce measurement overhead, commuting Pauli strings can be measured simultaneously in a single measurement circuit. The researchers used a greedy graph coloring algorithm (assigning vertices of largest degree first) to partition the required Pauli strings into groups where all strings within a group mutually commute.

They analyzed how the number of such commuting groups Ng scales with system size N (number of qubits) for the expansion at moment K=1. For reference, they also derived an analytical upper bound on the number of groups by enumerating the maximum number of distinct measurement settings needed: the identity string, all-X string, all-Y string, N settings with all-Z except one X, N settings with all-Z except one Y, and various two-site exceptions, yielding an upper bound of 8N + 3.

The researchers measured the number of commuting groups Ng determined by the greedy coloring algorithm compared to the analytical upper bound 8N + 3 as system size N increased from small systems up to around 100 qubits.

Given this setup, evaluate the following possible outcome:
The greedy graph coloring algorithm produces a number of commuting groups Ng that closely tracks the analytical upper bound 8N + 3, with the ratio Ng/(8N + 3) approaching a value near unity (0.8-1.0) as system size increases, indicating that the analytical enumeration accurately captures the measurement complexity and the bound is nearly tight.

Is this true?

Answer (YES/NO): NO